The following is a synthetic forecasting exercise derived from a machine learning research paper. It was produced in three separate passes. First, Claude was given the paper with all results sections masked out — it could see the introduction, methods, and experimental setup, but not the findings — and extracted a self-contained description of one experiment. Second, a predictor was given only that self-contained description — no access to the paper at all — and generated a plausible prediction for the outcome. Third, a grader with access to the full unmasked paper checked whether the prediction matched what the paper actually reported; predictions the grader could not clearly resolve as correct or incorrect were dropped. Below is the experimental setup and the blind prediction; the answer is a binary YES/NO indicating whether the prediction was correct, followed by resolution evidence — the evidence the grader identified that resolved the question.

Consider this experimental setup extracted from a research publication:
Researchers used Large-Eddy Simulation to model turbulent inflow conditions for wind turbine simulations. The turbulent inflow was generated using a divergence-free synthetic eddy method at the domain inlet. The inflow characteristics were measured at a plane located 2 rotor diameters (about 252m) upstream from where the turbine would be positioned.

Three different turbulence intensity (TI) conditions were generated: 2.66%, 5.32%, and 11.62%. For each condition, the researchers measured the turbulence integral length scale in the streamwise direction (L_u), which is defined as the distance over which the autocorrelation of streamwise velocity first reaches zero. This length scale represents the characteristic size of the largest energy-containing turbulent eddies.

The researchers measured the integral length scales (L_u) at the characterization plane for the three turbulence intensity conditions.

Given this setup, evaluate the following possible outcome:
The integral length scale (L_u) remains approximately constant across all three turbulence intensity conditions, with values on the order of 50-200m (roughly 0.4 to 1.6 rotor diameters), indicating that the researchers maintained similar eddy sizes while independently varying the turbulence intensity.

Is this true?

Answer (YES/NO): NO